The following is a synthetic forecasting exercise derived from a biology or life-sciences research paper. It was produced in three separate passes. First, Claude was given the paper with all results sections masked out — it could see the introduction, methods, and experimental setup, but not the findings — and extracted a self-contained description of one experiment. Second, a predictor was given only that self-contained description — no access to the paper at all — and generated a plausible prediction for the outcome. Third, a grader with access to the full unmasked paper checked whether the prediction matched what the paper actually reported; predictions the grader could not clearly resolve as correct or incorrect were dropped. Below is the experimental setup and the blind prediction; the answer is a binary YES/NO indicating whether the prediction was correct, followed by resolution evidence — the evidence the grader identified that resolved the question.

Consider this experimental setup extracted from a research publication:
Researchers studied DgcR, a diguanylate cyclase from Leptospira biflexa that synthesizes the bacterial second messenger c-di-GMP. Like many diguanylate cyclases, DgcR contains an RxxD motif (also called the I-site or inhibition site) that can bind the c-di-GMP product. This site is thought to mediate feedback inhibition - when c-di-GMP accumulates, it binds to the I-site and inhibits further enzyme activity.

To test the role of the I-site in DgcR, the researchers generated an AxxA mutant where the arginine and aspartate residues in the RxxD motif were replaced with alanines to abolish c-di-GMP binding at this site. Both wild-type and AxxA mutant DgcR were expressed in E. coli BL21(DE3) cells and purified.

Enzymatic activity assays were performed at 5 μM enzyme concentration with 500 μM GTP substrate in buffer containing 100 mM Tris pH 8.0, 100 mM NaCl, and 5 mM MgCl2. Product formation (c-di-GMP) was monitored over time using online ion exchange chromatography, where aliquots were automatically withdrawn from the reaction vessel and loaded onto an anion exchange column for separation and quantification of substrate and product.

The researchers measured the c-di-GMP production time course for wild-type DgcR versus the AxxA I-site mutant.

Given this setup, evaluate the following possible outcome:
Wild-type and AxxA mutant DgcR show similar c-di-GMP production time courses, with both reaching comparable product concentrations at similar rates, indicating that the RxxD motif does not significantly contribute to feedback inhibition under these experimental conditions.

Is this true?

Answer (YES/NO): NO